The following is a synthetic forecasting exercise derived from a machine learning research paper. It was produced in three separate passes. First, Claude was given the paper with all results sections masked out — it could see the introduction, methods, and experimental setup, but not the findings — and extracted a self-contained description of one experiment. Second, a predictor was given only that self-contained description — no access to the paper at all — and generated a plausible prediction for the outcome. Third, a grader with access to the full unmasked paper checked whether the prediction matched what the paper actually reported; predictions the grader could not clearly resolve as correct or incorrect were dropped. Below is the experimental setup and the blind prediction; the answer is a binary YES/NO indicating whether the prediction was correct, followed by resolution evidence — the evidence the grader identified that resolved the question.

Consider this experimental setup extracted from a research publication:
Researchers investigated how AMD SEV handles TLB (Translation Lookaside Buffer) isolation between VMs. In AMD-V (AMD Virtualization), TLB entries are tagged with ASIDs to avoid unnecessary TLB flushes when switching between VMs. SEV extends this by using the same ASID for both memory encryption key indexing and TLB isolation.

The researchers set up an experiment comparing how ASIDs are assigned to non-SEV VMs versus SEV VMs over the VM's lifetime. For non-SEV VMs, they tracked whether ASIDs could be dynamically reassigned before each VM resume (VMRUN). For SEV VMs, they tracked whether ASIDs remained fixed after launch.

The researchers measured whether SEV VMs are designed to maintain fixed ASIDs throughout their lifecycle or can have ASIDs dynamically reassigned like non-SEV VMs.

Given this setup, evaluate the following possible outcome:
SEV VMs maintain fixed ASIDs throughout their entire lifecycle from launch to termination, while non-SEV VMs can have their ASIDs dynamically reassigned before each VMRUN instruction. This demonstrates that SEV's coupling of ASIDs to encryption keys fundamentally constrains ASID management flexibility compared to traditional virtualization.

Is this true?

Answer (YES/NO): NO